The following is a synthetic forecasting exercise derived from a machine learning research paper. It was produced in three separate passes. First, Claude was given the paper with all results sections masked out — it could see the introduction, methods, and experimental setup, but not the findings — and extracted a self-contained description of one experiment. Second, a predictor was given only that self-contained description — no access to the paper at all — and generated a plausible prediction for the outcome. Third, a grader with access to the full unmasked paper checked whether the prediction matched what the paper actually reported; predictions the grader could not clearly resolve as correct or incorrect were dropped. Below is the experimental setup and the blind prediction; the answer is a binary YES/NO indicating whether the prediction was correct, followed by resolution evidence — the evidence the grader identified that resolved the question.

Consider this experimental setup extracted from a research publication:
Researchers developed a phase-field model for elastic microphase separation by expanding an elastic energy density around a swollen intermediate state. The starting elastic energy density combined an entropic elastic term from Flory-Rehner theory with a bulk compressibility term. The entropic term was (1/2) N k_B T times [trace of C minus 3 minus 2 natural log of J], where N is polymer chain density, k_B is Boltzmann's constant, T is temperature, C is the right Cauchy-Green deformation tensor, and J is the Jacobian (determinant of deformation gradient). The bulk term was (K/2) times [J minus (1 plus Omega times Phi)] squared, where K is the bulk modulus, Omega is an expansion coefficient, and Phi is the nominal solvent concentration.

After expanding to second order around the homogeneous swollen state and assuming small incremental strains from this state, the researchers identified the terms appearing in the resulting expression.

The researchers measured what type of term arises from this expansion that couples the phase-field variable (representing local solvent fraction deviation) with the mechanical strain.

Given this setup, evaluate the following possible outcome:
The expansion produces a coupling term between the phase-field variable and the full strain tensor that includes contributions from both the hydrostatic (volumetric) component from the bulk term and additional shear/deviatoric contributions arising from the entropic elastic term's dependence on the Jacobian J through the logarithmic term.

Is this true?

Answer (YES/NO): NO